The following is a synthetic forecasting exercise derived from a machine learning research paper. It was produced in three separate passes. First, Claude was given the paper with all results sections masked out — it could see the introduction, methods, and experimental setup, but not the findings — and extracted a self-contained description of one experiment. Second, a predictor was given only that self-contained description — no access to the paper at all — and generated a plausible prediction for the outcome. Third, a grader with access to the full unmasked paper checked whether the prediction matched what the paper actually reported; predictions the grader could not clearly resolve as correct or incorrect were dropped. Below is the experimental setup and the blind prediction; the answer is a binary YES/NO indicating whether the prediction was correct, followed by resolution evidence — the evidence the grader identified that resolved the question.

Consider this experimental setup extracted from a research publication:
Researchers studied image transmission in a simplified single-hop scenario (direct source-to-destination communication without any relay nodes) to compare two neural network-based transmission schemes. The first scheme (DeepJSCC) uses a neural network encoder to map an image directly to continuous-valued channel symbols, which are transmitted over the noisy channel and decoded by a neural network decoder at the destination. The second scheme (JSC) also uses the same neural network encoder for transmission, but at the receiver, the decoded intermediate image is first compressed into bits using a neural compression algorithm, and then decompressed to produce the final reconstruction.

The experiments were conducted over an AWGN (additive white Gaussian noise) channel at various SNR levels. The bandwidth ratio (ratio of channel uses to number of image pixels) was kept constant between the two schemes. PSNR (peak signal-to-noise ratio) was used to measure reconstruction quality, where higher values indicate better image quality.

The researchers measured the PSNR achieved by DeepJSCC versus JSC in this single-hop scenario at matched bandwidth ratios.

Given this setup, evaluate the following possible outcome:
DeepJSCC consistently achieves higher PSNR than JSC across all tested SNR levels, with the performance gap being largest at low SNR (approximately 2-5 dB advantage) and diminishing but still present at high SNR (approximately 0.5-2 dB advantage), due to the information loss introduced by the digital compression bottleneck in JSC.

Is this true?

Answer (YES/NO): NO